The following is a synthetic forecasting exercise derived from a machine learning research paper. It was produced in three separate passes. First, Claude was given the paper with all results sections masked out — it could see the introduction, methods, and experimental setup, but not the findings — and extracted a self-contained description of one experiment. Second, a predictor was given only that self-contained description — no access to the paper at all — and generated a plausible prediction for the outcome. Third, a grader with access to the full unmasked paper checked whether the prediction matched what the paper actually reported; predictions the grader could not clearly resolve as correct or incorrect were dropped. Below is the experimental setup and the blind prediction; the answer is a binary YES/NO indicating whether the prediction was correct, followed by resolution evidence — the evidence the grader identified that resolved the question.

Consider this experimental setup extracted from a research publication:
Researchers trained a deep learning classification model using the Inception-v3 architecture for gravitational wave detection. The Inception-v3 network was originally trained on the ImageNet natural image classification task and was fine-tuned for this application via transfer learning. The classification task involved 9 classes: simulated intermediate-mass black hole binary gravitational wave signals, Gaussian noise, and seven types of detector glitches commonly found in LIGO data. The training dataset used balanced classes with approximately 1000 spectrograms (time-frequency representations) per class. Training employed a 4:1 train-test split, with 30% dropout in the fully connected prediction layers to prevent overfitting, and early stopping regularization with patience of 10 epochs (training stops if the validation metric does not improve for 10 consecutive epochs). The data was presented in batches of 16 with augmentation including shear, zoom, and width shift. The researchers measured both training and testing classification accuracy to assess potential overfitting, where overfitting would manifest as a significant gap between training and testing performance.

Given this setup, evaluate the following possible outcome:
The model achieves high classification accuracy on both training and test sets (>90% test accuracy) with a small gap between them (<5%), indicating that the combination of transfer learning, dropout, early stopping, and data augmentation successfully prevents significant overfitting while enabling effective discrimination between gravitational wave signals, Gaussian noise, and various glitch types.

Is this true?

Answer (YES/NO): NO